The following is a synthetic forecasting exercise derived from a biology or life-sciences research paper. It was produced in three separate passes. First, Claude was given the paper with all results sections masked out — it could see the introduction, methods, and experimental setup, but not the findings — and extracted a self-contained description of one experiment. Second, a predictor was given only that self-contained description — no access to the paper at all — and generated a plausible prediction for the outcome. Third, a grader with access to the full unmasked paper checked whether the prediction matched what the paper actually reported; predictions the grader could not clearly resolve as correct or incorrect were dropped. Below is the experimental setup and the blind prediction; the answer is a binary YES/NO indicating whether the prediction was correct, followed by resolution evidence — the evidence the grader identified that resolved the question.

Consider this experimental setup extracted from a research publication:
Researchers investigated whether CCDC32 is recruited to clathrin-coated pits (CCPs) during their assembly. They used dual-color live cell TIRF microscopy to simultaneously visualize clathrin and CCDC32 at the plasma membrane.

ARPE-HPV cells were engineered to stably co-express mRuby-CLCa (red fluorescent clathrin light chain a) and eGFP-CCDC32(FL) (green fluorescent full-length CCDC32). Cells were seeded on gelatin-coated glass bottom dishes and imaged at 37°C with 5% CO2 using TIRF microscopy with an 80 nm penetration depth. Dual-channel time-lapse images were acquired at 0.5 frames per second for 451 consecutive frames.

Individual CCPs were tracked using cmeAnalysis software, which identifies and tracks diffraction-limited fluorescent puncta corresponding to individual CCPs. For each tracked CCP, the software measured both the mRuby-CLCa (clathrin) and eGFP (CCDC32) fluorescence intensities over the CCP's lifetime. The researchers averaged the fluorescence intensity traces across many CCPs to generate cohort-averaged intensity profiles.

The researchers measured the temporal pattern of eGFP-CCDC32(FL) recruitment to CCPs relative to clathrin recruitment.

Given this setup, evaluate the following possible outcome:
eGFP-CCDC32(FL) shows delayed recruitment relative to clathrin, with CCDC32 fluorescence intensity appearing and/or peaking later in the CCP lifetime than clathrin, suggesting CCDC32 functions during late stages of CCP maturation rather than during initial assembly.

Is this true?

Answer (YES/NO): NO